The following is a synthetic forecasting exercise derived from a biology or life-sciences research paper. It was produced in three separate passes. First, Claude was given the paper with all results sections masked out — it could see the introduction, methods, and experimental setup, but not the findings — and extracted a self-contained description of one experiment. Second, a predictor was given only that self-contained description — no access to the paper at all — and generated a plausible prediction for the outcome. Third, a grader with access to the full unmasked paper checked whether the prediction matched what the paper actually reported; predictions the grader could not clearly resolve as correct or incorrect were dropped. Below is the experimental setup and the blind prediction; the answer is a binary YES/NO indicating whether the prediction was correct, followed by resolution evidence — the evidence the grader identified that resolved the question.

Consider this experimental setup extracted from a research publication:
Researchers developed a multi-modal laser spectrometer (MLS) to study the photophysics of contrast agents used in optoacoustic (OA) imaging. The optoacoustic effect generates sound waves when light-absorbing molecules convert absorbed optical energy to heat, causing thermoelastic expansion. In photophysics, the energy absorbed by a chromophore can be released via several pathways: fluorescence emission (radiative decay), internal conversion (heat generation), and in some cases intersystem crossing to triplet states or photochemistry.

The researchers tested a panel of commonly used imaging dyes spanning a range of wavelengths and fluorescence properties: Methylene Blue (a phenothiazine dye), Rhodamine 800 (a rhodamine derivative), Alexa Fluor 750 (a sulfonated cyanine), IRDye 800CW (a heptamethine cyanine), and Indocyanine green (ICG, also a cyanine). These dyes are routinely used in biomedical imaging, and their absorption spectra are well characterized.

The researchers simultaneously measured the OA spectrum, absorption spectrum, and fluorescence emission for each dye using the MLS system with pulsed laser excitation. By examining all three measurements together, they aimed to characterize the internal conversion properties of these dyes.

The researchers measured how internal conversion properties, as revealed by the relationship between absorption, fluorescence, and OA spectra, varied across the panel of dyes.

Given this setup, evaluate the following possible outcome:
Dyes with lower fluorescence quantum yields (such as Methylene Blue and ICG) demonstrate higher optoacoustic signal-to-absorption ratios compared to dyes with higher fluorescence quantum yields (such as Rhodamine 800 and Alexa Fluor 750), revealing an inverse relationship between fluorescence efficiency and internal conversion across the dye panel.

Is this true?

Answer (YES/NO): NO